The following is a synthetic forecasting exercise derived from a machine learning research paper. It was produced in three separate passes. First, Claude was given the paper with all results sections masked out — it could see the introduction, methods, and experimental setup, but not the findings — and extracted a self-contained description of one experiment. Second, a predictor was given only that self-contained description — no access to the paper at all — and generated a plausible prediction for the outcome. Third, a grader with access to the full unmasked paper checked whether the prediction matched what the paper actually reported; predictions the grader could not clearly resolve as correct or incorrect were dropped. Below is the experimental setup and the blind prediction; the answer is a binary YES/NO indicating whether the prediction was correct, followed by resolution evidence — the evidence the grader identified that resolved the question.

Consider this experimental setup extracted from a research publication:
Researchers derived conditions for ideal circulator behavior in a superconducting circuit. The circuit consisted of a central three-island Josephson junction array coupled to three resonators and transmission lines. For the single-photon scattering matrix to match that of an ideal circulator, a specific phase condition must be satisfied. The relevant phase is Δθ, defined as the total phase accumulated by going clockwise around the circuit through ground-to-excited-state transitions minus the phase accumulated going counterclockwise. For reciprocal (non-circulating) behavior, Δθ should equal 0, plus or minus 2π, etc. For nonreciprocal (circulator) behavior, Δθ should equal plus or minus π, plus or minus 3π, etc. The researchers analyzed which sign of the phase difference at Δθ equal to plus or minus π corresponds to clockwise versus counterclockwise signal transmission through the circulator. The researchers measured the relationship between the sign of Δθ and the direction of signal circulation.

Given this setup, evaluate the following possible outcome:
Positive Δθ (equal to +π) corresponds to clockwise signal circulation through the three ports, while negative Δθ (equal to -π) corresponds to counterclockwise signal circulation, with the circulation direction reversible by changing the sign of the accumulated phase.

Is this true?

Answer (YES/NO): NO